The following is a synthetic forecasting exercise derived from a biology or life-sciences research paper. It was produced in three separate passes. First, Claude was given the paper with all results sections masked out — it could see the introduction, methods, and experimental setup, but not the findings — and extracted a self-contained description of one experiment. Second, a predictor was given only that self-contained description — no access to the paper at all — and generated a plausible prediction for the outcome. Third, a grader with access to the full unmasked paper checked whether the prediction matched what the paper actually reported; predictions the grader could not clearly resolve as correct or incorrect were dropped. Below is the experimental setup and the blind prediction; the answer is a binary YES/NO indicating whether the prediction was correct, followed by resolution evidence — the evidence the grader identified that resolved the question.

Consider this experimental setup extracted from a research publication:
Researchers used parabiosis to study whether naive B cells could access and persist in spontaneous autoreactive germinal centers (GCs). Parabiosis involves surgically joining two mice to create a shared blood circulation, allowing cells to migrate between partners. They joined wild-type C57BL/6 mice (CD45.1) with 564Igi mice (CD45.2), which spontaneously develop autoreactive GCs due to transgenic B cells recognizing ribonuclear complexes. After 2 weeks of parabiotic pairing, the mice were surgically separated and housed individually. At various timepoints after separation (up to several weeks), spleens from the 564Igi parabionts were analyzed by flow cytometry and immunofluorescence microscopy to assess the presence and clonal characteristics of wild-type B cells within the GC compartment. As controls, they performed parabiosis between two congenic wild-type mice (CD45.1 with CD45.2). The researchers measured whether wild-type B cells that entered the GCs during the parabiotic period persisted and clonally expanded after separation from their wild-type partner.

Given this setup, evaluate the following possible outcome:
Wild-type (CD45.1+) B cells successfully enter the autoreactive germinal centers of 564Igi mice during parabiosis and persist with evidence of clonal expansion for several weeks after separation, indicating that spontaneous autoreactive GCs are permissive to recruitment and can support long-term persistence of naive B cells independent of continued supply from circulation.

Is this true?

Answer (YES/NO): YES